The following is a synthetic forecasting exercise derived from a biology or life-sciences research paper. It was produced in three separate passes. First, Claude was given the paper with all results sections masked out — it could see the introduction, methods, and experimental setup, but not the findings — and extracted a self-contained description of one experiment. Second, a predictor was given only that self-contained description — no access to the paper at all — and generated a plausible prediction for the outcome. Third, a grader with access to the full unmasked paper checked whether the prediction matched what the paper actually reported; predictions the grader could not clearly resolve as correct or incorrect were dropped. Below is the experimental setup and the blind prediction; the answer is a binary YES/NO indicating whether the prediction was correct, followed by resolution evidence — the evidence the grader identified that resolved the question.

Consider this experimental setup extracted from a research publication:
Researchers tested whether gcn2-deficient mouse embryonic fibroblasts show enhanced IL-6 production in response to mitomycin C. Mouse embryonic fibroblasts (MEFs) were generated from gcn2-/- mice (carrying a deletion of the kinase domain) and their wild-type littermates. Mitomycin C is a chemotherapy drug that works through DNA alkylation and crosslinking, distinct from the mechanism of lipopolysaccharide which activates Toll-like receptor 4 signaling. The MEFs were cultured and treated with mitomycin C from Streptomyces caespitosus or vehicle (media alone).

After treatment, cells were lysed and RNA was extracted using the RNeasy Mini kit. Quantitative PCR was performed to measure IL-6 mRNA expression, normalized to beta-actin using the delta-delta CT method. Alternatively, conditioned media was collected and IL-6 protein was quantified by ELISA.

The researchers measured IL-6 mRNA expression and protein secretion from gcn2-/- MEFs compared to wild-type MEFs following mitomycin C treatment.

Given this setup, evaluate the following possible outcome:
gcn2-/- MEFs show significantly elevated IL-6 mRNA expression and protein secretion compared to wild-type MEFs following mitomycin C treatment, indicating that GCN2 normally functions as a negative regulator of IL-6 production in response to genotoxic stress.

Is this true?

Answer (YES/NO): YES